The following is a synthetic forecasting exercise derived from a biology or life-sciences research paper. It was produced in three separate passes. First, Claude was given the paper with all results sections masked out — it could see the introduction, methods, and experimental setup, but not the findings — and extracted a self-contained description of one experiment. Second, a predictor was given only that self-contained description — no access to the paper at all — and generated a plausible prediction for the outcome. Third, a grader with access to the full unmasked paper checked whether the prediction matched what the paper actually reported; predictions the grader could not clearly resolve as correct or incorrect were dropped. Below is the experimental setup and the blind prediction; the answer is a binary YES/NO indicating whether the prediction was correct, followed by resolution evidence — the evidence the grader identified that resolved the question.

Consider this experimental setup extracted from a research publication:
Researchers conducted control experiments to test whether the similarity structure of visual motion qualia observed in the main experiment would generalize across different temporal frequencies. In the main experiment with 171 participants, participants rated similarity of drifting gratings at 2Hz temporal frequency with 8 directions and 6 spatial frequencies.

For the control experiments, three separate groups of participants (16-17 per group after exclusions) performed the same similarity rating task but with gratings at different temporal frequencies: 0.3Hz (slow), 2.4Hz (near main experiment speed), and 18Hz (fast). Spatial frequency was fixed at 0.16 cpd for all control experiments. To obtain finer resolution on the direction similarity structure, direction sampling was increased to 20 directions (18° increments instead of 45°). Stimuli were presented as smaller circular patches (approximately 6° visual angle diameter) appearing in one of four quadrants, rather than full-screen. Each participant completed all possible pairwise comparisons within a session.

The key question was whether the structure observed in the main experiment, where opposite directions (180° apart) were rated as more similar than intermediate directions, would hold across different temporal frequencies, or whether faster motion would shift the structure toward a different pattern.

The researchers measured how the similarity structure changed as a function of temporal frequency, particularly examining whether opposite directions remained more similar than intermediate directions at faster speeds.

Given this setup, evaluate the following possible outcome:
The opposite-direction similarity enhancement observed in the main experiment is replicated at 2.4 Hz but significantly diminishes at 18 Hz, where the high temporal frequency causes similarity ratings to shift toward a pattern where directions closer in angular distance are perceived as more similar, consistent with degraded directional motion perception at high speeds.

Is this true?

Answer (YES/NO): NO